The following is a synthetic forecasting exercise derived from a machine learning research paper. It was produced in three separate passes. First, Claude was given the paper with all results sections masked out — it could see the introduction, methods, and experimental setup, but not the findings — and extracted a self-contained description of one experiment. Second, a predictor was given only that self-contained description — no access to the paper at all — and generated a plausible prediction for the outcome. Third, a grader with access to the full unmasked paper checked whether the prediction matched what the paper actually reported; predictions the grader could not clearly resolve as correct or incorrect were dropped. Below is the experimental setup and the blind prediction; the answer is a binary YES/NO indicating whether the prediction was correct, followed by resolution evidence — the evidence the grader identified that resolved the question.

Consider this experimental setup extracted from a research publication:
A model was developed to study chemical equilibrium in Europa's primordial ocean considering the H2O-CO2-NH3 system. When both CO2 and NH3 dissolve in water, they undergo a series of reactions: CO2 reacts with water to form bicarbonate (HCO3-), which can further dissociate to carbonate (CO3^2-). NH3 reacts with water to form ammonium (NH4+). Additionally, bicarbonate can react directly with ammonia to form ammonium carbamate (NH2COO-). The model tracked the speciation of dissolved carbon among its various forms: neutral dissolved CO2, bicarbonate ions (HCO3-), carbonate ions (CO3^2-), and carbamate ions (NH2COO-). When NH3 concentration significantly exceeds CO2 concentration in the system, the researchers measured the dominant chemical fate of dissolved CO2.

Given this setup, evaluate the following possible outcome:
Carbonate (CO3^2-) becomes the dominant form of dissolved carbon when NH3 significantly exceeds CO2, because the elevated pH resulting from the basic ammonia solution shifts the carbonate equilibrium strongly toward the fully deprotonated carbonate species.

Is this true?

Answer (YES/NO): NO